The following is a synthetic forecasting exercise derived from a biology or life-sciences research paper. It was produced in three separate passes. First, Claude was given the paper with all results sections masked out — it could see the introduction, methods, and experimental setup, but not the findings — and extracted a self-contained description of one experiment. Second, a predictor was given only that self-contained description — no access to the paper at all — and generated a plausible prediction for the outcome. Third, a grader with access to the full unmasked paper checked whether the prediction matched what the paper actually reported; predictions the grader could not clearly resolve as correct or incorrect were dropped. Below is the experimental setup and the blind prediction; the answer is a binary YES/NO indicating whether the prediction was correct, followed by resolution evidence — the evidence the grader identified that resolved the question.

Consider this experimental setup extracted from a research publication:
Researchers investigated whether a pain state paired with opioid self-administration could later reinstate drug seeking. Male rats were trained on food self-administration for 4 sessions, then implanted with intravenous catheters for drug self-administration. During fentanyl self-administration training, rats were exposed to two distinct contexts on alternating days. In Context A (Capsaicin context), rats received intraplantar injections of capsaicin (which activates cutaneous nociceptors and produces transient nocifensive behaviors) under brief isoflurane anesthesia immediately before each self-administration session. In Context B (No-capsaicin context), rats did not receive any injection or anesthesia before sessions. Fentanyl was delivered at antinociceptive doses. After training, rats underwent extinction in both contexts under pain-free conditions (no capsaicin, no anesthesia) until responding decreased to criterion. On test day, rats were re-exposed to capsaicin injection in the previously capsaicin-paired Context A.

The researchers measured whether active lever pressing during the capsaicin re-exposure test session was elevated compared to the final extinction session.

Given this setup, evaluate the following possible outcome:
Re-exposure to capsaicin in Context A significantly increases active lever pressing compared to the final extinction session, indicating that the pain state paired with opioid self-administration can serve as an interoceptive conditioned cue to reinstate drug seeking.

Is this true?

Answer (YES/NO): NO